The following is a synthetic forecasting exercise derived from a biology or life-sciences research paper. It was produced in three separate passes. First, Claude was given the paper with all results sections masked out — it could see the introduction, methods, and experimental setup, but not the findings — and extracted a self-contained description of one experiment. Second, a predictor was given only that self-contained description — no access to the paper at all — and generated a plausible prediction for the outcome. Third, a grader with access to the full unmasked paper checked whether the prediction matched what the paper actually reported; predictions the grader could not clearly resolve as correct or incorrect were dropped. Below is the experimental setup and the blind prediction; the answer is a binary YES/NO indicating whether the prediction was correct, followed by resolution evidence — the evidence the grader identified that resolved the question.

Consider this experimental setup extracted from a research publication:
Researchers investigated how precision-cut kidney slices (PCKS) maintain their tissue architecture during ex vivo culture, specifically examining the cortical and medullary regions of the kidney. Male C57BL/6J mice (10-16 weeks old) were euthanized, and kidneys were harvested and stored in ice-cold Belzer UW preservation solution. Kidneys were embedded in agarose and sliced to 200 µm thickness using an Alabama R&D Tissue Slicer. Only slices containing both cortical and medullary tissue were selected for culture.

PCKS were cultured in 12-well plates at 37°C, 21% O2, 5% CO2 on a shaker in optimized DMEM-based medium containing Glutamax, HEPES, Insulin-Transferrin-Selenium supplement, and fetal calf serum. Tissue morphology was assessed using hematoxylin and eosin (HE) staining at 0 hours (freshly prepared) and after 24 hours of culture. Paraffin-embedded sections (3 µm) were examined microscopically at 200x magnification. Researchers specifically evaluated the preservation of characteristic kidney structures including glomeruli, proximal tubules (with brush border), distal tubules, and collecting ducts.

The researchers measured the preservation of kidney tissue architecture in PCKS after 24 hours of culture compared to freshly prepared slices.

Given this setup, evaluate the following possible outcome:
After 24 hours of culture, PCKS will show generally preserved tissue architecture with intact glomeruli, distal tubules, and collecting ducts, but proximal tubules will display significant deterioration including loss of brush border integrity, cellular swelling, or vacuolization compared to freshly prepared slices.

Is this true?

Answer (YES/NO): YES